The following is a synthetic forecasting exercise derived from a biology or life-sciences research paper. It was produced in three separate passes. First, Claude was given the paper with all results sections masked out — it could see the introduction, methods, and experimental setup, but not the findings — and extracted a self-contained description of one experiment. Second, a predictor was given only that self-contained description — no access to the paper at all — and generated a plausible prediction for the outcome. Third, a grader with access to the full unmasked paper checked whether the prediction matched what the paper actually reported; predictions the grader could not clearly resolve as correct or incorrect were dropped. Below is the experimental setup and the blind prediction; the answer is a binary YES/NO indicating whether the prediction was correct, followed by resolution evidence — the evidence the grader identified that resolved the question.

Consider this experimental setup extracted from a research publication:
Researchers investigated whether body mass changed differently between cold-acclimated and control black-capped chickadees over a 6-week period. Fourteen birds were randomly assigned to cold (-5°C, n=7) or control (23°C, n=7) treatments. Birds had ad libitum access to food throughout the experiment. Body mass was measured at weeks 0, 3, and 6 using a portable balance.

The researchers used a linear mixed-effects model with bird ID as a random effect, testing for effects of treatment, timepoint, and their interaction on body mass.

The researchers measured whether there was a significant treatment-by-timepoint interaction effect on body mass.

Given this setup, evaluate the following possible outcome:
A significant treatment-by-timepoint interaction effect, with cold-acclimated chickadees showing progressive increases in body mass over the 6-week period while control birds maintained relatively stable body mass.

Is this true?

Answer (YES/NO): NO